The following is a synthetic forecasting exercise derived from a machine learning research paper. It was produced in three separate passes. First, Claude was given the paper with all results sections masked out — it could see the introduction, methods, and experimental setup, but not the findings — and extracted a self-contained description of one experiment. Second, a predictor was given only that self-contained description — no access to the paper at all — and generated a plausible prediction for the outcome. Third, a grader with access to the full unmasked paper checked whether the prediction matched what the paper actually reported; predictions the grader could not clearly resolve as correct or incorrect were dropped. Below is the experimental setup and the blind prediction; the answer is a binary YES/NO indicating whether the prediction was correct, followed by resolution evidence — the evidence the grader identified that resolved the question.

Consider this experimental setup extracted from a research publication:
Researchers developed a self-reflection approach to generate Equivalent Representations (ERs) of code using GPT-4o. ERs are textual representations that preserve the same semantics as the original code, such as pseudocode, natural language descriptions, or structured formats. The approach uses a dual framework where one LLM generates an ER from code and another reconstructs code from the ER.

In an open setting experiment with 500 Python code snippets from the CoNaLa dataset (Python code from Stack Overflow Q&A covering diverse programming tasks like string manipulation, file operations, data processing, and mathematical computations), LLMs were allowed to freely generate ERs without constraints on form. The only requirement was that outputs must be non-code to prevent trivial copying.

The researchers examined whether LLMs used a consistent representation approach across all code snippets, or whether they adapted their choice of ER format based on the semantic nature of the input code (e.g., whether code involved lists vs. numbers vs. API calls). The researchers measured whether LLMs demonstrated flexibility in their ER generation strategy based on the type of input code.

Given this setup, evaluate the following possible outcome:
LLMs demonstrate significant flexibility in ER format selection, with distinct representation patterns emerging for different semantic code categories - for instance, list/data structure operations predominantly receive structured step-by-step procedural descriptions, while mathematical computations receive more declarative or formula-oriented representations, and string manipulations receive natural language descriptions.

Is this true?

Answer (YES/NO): NO